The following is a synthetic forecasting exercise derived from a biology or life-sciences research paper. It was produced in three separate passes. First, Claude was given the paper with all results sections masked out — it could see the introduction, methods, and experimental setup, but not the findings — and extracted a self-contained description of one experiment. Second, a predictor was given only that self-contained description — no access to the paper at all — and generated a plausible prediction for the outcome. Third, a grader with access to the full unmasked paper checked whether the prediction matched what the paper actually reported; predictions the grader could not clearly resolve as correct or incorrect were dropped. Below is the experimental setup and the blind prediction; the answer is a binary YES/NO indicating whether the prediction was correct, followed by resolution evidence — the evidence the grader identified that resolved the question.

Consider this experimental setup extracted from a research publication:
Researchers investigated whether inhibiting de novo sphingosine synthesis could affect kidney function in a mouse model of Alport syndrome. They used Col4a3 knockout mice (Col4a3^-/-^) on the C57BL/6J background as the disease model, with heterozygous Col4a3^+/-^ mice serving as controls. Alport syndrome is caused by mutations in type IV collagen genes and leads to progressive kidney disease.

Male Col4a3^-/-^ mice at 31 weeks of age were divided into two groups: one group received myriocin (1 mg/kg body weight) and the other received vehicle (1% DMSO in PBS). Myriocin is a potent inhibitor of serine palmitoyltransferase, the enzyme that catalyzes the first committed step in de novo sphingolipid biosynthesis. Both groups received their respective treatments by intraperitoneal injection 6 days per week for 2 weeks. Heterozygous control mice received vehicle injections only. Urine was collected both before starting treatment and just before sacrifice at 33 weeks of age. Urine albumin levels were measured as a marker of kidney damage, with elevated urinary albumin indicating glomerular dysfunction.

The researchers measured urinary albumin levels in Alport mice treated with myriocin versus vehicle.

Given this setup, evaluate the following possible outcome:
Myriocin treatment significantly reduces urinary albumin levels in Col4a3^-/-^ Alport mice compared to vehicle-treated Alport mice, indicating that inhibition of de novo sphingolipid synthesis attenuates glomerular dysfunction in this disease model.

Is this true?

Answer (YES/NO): NO